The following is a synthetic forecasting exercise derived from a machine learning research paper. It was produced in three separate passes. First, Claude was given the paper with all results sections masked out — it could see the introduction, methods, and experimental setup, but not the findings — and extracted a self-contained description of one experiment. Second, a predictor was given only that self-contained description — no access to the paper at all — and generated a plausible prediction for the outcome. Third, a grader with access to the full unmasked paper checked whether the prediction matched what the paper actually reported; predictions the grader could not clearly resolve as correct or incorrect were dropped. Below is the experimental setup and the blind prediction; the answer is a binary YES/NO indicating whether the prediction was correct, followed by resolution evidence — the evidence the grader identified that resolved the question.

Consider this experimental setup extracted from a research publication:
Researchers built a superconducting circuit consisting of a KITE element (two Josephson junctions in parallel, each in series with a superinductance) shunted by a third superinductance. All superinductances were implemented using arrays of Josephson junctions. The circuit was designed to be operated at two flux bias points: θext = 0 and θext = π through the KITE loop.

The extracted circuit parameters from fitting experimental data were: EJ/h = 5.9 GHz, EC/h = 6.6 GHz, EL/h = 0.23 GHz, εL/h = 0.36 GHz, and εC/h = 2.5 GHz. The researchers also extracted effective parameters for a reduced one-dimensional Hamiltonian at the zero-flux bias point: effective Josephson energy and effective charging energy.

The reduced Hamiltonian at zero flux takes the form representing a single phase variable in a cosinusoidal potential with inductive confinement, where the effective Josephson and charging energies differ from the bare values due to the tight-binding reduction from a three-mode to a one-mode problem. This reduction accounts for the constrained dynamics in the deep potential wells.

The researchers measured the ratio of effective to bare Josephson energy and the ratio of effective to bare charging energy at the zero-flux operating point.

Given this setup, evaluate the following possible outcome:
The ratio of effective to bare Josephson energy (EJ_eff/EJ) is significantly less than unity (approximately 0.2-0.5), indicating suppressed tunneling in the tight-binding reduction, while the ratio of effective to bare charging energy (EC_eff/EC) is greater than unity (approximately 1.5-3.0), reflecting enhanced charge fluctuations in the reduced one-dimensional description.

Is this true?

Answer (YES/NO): NO